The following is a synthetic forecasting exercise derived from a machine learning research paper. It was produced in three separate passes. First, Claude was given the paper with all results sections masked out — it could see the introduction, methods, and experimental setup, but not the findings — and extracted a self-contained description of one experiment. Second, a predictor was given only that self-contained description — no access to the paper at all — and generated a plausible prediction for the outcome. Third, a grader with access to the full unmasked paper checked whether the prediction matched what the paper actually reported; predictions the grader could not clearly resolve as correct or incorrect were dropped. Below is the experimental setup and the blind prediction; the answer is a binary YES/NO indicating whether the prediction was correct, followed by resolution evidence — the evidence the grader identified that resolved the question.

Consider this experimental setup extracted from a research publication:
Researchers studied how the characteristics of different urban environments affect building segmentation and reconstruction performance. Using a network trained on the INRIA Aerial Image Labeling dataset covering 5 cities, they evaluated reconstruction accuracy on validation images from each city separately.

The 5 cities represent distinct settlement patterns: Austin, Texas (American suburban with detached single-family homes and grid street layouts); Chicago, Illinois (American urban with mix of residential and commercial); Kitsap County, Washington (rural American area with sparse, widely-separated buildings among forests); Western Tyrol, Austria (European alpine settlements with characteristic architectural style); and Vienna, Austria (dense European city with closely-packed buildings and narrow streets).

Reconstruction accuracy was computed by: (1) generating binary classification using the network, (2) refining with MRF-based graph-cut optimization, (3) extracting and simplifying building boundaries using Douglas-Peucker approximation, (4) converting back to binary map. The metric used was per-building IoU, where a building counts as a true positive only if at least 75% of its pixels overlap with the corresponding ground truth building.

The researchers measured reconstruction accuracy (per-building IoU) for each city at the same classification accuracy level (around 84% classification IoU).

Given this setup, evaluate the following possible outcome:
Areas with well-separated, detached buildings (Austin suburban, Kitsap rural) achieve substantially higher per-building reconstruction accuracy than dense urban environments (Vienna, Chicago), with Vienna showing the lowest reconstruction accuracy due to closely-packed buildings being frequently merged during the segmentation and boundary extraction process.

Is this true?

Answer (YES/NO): NO